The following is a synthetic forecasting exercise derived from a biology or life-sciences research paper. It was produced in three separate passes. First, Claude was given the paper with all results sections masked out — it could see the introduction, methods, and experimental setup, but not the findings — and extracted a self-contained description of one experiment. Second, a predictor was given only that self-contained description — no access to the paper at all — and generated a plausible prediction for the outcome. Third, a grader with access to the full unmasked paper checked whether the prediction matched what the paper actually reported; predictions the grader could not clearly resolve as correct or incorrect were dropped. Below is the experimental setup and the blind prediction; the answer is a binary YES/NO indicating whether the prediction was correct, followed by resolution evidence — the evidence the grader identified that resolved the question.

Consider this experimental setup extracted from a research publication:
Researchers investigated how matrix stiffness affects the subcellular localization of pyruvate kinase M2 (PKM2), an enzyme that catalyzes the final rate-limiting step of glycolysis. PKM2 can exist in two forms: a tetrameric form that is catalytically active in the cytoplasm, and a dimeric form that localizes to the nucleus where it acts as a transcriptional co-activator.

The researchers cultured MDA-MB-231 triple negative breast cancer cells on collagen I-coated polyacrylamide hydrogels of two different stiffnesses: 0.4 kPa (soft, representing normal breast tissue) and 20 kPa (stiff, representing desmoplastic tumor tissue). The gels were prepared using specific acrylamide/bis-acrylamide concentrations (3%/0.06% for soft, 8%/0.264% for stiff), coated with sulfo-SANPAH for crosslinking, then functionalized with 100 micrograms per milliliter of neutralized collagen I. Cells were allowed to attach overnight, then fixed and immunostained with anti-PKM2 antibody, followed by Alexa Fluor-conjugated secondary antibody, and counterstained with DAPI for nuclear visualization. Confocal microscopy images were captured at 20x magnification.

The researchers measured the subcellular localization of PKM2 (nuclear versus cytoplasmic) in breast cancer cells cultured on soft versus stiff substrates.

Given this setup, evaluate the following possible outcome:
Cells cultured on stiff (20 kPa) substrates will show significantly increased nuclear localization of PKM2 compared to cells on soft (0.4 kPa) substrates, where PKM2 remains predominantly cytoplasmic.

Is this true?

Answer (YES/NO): NO